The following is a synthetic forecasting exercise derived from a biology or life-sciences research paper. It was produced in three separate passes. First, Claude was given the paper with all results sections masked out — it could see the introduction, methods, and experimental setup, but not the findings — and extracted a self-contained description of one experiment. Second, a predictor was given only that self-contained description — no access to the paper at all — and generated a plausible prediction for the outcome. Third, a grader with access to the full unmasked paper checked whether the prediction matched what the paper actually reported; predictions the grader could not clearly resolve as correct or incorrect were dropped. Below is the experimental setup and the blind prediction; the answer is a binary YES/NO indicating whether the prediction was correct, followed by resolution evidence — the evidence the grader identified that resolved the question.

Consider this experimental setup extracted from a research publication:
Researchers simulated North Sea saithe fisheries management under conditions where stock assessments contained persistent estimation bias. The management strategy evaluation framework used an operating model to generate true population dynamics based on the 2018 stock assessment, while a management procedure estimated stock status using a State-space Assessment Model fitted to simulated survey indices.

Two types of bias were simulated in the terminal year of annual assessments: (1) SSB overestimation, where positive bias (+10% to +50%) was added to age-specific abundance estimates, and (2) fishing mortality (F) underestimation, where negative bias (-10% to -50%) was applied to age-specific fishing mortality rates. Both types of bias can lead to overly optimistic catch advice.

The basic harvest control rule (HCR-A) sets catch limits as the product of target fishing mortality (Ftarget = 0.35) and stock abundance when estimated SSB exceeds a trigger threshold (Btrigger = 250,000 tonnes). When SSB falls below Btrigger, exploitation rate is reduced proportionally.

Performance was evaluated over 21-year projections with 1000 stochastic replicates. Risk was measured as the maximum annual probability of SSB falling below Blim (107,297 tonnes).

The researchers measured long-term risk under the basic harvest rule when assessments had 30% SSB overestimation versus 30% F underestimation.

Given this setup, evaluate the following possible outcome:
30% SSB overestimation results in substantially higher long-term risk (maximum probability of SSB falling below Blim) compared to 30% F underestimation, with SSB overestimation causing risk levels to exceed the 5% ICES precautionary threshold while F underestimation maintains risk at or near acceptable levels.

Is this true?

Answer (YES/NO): NO